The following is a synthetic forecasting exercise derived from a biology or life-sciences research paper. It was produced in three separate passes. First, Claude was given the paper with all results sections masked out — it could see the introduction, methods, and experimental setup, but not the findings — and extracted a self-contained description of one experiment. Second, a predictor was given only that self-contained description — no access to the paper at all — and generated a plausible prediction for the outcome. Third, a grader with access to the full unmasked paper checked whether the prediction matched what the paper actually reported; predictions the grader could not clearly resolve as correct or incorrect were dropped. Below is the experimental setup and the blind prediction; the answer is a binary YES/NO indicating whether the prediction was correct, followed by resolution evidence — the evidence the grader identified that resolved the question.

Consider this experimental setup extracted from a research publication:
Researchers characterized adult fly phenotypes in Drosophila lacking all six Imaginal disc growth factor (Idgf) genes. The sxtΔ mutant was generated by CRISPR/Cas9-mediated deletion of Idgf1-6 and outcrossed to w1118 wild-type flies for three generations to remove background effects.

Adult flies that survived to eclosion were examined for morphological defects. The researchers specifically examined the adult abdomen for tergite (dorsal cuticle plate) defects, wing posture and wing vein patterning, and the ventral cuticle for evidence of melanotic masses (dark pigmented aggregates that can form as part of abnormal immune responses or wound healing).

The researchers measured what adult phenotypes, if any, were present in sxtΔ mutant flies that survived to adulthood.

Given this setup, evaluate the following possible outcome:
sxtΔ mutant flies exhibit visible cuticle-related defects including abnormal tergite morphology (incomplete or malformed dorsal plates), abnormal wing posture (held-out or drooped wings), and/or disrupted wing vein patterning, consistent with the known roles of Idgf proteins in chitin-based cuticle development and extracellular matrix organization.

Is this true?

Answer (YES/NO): YES